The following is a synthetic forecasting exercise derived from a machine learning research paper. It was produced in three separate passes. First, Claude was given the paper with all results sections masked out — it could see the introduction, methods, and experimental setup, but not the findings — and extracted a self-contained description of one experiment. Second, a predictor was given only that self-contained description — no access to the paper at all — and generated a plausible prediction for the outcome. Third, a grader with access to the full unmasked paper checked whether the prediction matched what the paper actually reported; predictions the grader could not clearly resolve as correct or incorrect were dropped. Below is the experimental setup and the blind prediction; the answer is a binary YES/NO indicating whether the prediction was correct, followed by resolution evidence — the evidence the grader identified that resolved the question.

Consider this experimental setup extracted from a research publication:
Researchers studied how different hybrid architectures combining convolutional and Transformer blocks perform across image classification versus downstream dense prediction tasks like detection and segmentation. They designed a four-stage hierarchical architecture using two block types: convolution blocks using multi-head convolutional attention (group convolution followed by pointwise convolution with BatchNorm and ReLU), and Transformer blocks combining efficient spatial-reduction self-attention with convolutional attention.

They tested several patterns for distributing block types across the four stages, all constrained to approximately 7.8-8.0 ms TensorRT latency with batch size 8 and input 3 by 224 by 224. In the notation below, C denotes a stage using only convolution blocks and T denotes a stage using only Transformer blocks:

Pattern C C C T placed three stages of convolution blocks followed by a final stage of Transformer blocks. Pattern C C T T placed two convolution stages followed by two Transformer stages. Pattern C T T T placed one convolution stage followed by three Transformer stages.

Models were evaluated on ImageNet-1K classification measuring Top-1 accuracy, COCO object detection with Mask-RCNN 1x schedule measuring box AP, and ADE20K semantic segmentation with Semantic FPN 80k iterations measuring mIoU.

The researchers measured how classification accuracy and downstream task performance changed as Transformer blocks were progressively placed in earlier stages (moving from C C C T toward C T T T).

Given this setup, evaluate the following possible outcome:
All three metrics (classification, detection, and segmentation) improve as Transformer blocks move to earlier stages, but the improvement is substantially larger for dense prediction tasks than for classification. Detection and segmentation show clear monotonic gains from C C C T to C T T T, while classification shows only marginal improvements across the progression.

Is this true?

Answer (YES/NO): NO